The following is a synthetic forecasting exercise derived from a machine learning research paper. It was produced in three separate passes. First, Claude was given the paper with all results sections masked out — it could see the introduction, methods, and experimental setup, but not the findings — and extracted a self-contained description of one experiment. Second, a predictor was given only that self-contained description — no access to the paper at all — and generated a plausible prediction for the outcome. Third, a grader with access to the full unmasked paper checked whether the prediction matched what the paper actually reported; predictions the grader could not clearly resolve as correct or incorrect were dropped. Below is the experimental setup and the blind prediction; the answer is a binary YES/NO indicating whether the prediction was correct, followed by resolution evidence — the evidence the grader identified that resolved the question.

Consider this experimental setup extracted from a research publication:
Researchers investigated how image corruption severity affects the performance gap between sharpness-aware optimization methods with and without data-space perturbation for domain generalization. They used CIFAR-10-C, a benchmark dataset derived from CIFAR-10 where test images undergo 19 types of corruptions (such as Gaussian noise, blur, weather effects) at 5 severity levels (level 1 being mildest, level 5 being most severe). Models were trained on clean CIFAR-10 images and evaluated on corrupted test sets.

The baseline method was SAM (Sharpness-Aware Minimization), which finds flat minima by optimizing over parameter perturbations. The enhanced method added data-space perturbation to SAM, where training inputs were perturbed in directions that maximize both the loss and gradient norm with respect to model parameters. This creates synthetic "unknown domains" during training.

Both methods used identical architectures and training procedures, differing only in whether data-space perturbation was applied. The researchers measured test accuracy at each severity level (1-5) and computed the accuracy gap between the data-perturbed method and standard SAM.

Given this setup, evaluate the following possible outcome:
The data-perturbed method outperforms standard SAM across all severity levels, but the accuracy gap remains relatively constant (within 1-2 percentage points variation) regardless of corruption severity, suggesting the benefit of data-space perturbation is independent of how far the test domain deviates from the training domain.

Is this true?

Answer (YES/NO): NO